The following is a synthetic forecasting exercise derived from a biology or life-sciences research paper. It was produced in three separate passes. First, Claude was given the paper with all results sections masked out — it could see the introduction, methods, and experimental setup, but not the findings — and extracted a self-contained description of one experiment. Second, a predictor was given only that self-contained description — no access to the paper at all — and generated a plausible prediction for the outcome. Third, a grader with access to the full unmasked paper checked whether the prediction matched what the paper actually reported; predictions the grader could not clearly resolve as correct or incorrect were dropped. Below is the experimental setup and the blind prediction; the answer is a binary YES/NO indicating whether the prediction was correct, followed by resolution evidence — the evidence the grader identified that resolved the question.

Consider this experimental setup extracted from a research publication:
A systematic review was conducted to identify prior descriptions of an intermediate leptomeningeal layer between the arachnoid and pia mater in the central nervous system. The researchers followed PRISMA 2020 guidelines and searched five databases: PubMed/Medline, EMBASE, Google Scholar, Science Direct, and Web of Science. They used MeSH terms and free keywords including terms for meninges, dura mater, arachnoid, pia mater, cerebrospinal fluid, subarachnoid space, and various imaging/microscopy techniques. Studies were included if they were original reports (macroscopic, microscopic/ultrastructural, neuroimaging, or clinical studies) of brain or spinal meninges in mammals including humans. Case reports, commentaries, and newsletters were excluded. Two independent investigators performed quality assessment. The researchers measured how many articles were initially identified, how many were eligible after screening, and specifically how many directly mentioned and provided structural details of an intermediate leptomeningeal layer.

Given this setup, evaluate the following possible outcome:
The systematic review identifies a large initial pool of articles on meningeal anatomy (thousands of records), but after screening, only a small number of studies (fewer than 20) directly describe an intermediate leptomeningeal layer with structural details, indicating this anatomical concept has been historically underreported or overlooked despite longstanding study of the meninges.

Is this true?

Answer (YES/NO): NO